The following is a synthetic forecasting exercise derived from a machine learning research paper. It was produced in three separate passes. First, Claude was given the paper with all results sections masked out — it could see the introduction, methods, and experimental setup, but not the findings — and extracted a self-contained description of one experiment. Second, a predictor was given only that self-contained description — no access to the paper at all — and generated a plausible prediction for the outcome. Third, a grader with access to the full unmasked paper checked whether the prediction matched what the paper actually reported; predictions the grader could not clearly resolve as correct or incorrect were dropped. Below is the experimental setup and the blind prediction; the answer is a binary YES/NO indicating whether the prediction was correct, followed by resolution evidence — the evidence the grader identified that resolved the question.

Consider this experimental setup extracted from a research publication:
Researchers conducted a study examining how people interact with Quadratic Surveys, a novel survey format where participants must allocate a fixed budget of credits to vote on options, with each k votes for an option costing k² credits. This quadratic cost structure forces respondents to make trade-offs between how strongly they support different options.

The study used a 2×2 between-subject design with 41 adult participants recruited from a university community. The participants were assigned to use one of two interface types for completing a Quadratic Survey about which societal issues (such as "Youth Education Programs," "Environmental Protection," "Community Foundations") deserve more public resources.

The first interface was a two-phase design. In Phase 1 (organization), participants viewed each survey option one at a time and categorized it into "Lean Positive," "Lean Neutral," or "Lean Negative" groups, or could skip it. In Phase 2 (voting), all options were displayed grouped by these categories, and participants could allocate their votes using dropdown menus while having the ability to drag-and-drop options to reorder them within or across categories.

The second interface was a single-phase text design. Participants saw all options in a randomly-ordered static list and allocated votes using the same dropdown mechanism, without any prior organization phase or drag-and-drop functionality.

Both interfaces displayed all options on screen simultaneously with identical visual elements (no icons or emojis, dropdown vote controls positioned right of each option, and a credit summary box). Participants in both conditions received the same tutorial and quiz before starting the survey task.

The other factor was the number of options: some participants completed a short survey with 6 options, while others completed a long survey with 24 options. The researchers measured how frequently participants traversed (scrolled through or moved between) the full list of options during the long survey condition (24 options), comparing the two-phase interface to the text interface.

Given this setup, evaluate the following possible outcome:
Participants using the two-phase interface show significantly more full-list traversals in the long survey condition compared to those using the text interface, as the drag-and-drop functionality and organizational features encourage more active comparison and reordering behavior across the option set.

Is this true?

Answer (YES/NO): NO